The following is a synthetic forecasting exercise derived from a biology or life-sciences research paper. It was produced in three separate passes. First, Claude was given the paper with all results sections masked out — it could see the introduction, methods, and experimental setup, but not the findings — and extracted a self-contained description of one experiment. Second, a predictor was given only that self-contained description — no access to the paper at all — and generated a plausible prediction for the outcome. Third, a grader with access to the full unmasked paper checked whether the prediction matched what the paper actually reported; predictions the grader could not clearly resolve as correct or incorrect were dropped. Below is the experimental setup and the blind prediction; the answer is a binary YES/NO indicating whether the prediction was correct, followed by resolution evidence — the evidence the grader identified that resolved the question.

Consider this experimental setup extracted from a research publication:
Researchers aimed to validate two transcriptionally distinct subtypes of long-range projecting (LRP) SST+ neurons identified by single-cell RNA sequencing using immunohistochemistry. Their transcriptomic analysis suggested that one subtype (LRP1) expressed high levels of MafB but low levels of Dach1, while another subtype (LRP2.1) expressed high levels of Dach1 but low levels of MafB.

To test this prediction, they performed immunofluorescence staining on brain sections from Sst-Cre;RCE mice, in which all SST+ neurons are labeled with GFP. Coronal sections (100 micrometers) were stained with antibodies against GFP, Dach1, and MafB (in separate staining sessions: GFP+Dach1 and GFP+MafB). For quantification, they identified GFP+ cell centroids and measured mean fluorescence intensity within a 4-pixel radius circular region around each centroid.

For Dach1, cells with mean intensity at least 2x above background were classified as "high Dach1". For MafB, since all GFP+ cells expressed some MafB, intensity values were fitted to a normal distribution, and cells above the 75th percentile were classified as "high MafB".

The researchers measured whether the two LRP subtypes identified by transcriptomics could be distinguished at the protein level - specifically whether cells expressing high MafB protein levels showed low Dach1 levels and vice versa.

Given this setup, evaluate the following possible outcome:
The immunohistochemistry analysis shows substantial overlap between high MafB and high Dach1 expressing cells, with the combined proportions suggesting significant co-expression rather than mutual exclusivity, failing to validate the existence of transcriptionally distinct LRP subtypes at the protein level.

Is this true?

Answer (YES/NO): NO